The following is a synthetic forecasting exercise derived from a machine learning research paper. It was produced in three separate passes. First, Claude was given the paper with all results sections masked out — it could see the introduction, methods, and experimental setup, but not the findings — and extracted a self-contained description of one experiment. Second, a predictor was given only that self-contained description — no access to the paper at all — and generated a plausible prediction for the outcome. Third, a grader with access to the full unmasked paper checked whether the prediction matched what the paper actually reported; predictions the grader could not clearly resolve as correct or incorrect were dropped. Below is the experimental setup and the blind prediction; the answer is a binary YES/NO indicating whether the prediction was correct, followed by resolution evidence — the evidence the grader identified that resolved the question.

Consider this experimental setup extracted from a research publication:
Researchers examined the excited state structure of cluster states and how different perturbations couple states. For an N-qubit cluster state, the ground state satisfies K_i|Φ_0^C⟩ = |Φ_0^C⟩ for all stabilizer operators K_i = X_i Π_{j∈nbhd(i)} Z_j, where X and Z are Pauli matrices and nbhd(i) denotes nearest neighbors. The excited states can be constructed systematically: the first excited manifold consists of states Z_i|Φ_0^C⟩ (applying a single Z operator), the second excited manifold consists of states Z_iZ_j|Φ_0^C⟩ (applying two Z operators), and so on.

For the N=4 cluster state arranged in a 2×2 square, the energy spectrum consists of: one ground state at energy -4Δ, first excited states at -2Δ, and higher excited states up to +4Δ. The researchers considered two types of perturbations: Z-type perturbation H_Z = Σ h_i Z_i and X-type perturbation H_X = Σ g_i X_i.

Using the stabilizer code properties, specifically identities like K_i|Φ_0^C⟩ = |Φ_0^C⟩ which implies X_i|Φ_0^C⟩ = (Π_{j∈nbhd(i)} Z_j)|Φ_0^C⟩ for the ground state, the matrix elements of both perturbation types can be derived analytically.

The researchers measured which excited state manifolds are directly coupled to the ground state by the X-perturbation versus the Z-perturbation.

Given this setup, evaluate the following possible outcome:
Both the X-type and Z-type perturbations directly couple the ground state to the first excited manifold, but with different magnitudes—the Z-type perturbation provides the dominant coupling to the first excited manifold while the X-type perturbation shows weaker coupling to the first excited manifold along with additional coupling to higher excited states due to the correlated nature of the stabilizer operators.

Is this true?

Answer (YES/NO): NO